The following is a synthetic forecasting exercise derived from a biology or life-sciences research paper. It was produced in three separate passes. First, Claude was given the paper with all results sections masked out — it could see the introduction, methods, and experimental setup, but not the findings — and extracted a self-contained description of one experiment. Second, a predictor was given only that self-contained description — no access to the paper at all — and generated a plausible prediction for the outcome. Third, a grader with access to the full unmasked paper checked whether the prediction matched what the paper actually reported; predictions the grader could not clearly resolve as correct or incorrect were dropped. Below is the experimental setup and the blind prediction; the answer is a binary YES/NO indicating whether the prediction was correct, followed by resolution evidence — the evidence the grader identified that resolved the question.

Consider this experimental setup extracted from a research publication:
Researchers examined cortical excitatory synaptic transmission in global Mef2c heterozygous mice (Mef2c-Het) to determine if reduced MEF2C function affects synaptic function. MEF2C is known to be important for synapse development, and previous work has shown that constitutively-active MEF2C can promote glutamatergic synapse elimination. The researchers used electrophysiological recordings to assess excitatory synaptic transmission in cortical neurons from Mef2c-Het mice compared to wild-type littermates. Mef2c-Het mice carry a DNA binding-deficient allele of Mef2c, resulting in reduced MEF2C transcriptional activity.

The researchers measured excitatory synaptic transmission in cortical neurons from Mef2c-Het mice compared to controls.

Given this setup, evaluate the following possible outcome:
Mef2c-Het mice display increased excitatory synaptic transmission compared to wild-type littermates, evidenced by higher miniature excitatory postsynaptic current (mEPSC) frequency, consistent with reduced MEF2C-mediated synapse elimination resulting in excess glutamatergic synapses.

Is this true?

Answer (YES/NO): NO